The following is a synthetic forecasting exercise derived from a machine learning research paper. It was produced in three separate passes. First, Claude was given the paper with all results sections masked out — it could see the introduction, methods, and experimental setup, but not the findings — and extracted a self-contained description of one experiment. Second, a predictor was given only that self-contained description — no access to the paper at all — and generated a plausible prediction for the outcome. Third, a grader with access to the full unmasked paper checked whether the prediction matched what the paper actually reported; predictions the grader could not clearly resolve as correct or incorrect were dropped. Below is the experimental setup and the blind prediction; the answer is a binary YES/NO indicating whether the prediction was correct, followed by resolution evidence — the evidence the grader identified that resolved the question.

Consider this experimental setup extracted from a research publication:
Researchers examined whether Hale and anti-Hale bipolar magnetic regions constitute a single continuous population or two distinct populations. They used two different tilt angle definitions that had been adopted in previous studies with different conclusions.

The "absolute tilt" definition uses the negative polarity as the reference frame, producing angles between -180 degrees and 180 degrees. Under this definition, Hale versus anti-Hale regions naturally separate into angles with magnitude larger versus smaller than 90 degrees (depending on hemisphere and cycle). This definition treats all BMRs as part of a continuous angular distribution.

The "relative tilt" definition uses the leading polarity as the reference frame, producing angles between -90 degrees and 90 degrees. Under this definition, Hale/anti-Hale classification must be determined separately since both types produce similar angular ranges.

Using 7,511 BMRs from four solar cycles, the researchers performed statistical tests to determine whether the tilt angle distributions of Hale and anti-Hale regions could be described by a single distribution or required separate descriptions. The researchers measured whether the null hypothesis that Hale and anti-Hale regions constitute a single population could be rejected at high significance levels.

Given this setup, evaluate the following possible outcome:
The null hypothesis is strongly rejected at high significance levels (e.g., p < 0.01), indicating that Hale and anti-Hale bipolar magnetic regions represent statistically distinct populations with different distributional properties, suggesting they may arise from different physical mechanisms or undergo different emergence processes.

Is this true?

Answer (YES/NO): YES